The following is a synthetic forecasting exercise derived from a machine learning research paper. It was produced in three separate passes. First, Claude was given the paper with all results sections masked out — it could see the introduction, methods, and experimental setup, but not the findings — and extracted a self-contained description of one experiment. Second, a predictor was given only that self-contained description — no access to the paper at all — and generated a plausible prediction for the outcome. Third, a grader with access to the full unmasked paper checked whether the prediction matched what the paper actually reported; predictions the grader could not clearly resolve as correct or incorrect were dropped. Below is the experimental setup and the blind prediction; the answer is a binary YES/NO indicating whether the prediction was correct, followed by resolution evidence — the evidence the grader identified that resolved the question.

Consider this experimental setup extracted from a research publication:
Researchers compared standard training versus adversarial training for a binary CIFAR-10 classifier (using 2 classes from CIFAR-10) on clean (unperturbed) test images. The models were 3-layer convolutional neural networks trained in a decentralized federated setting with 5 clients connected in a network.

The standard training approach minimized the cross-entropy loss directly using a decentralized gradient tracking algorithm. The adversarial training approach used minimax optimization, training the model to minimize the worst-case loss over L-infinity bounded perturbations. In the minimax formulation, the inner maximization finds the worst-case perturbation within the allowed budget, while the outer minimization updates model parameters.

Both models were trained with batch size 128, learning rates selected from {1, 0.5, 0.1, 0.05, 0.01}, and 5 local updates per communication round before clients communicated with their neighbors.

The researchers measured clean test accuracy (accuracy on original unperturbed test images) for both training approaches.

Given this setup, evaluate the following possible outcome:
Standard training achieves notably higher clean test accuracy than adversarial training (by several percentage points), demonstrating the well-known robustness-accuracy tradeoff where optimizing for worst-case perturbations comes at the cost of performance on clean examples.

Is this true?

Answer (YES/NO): NO